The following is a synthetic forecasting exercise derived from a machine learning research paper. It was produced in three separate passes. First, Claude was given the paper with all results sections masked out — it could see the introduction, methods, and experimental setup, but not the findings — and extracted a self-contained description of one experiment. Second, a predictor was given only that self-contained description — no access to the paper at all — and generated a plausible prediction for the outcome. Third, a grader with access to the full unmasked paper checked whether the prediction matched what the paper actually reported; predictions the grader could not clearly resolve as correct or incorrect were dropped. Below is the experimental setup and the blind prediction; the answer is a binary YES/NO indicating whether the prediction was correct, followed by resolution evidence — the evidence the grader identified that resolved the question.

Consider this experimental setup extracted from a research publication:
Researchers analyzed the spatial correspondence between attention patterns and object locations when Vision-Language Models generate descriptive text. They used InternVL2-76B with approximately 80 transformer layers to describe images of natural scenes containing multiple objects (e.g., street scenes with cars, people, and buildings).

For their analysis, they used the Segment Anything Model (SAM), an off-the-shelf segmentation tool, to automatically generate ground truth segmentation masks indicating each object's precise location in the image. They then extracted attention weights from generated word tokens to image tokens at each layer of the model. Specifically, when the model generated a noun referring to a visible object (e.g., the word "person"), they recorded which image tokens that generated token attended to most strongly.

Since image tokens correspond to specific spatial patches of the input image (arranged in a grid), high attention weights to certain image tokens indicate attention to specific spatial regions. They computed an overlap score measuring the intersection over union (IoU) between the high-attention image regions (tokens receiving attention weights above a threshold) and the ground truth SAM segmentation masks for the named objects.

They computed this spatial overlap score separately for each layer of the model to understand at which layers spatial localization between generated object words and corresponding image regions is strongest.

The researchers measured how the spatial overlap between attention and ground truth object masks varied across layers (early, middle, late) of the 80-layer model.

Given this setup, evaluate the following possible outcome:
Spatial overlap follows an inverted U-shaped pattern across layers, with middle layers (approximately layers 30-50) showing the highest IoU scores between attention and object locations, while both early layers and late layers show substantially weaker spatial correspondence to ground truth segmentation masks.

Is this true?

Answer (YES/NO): NO